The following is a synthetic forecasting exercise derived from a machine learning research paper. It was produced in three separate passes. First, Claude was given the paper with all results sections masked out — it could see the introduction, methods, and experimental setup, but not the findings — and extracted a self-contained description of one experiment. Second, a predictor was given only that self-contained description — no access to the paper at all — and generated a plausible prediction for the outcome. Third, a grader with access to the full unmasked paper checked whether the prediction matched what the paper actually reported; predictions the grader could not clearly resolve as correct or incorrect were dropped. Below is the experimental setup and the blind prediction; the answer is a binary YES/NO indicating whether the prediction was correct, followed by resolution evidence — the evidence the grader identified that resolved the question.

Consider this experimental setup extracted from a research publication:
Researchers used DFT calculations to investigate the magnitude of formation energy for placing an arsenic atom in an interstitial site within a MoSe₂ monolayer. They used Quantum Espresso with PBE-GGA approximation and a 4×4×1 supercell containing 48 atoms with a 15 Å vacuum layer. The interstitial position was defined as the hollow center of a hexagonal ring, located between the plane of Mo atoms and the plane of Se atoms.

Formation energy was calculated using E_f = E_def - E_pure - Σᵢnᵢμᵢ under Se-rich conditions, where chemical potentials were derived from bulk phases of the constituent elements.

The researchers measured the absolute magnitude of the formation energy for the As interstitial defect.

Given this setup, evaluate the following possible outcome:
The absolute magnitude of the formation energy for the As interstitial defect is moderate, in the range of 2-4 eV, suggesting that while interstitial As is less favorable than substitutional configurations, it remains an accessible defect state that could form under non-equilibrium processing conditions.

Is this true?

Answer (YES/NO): NO